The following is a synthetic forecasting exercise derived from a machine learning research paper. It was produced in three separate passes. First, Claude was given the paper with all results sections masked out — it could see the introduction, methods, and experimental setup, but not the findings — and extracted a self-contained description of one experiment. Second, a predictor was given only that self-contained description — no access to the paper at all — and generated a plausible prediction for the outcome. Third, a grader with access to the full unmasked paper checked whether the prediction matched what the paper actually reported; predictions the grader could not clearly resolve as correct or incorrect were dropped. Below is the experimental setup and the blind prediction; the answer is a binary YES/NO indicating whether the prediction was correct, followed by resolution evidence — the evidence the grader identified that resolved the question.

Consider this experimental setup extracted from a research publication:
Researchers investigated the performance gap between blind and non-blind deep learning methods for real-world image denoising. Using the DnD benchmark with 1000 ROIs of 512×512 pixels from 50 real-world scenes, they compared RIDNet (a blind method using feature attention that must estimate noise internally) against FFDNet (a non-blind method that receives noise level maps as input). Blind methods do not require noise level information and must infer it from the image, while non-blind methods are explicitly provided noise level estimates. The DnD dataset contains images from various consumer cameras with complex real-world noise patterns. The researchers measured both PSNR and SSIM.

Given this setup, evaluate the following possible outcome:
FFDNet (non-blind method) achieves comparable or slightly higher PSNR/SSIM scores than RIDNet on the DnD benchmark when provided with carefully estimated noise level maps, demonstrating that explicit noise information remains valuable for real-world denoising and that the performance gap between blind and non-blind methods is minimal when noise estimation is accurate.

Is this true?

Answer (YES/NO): NO